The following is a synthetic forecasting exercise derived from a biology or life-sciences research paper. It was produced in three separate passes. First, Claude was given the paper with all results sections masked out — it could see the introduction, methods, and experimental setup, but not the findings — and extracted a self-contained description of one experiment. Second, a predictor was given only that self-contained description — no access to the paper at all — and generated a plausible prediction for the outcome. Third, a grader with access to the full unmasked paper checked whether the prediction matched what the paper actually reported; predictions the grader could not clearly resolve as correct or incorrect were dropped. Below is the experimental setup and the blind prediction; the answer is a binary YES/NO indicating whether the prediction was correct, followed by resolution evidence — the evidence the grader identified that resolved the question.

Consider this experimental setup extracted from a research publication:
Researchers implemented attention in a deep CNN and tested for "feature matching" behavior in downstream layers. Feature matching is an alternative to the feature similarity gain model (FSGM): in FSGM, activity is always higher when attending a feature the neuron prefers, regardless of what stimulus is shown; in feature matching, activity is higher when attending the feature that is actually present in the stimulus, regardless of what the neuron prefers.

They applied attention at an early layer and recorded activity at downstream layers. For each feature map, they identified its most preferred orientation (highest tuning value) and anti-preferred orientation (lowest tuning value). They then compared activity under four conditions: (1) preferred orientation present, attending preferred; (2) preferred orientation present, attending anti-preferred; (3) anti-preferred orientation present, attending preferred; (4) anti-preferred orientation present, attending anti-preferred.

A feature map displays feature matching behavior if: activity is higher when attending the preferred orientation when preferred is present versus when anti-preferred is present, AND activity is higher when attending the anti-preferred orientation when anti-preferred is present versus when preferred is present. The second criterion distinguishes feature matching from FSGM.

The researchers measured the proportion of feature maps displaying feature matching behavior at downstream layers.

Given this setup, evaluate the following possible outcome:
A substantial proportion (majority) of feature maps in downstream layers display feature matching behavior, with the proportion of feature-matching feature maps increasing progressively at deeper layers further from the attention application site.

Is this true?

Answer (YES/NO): NO